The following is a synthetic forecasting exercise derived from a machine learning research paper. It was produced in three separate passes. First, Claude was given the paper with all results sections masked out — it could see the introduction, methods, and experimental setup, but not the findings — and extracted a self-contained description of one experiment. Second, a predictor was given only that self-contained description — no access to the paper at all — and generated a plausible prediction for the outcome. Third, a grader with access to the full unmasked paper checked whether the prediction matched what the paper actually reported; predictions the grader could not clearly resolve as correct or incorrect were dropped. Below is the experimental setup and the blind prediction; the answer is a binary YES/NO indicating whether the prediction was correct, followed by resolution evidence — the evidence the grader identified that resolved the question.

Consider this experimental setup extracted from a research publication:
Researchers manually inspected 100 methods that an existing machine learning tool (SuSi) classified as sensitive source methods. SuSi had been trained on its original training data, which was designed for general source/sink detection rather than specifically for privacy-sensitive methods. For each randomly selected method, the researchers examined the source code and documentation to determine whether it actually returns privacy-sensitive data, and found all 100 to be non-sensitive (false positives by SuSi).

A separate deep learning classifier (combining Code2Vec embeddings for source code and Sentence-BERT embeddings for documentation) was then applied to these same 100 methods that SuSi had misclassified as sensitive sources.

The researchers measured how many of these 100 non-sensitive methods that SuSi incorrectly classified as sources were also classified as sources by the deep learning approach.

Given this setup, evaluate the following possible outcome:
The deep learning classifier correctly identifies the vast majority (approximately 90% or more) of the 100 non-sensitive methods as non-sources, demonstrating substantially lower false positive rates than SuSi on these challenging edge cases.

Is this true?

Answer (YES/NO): NO